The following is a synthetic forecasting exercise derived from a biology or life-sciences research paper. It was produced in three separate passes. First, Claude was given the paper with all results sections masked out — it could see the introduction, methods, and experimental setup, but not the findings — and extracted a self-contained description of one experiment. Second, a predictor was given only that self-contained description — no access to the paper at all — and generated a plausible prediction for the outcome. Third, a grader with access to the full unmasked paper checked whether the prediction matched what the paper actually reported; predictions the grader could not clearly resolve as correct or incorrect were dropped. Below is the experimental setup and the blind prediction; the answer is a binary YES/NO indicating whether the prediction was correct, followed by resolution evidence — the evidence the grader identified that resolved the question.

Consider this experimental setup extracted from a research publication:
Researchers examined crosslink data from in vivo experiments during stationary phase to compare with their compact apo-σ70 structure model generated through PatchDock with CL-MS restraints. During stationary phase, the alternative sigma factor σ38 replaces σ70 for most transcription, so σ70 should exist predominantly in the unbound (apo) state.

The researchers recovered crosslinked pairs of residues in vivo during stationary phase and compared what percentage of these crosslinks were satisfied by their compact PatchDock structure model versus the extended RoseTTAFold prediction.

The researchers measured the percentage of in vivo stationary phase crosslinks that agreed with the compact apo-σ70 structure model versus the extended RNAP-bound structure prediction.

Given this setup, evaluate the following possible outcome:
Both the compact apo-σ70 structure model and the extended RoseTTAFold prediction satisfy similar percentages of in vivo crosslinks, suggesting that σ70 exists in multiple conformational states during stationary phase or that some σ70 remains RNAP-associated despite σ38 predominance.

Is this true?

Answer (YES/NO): NO